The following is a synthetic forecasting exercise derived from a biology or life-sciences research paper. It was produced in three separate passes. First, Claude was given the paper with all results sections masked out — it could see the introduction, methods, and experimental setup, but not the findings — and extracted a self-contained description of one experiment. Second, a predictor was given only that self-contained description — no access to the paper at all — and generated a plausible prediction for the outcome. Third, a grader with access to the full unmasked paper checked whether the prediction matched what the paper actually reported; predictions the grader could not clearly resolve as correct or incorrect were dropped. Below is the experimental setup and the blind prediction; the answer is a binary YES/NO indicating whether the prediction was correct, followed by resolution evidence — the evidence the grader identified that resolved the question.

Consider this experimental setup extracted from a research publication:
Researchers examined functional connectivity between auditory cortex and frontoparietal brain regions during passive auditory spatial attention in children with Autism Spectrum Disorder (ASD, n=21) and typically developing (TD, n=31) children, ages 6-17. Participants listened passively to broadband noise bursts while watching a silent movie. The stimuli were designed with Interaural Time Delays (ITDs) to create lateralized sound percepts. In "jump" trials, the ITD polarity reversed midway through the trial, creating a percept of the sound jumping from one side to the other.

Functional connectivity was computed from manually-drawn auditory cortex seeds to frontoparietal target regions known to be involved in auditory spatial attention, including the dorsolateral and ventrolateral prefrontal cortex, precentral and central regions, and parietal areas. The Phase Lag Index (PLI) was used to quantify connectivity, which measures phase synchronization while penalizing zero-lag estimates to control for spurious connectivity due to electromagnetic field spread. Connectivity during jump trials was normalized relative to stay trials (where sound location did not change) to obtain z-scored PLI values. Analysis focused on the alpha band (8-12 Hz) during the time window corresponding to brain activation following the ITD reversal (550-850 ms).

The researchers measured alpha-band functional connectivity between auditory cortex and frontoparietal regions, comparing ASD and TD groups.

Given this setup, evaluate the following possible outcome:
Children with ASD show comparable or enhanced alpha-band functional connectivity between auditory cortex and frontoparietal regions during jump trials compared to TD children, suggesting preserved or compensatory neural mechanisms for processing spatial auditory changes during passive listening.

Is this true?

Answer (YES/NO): YES